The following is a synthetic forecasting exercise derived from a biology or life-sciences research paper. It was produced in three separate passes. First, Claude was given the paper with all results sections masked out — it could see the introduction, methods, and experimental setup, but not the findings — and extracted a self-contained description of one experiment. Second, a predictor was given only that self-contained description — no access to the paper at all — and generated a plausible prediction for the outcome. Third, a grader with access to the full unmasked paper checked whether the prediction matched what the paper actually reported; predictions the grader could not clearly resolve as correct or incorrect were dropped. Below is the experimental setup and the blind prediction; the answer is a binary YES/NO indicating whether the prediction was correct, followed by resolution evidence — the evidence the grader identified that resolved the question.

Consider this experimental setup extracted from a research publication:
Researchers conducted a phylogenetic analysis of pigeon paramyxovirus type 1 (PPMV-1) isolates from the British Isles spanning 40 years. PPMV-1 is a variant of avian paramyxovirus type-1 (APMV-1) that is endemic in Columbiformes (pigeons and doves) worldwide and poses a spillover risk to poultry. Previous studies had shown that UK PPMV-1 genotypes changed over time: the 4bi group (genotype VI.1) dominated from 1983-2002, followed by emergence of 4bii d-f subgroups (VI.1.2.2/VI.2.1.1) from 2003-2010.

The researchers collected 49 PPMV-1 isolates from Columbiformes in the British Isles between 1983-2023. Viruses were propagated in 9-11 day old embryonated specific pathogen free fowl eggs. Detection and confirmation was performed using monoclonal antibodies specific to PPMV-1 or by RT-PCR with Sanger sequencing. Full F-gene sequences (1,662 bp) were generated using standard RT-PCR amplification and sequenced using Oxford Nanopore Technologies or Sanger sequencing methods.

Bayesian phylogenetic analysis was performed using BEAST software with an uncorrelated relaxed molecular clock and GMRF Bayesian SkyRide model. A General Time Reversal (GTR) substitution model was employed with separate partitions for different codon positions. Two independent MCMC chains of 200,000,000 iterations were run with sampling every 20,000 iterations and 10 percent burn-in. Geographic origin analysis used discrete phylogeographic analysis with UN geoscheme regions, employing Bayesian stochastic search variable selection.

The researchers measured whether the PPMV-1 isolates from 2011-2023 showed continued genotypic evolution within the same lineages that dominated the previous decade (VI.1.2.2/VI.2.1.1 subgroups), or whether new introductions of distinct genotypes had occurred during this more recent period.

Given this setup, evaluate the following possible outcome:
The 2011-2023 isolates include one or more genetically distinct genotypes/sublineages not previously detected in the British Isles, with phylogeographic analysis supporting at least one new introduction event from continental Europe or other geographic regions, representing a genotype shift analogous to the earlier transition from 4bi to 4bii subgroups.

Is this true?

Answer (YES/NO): YES